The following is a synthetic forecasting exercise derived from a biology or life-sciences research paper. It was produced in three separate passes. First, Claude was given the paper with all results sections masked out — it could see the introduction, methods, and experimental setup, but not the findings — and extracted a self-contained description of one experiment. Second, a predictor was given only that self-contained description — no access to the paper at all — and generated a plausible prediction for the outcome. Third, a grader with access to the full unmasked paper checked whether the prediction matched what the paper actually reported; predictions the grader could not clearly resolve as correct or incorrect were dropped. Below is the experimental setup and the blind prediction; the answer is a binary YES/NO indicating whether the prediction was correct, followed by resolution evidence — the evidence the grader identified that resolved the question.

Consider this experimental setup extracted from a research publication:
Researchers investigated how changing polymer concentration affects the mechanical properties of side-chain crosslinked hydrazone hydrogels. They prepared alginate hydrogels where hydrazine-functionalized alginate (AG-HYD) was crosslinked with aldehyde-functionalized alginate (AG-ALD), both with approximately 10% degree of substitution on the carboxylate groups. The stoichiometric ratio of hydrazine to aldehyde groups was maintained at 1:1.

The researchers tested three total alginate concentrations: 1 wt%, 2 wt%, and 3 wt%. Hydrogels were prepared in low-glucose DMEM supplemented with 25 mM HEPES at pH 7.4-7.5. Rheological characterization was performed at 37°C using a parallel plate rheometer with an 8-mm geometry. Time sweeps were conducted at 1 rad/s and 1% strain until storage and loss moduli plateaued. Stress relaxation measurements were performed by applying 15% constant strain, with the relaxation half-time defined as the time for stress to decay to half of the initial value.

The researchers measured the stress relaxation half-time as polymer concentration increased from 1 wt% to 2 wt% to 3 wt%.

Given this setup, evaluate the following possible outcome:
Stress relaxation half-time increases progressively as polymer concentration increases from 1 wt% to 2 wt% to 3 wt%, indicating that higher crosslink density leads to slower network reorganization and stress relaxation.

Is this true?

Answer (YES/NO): YES